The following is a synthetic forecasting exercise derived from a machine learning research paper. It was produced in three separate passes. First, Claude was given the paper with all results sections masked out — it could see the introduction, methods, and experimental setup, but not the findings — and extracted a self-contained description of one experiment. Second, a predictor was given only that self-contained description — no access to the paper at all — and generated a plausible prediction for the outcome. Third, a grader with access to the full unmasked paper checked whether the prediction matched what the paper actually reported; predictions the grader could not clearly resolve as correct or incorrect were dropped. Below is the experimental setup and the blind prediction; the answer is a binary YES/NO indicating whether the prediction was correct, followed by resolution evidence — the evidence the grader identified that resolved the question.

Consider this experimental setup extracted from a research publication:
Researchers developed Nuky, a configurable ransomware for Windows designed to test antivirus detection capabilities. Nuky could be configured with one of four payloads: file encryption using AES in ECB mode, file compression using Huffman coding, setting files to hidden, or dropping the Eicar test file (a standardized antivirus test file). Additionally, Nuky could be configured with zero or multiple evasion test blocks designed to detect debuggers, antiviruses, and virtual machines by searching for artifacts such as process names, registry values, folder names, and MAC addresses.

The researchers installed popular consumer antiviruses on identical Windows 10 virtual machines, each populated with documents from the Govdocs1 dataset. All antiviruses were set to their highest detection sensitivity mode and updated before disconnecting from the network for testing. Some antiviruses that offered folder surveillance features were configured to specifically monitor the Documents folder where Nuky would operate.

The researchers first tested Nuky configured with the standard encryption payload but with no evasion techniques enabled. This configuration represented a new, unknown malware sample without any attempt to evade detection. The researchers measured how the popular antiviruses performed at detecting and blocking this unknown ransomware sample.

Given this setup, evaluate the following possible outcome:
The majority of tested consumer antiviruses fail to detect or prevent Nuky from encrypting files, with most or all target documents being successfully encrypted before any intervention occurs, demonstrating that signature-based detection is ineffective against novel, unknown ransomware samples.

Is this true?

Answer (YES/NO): YES